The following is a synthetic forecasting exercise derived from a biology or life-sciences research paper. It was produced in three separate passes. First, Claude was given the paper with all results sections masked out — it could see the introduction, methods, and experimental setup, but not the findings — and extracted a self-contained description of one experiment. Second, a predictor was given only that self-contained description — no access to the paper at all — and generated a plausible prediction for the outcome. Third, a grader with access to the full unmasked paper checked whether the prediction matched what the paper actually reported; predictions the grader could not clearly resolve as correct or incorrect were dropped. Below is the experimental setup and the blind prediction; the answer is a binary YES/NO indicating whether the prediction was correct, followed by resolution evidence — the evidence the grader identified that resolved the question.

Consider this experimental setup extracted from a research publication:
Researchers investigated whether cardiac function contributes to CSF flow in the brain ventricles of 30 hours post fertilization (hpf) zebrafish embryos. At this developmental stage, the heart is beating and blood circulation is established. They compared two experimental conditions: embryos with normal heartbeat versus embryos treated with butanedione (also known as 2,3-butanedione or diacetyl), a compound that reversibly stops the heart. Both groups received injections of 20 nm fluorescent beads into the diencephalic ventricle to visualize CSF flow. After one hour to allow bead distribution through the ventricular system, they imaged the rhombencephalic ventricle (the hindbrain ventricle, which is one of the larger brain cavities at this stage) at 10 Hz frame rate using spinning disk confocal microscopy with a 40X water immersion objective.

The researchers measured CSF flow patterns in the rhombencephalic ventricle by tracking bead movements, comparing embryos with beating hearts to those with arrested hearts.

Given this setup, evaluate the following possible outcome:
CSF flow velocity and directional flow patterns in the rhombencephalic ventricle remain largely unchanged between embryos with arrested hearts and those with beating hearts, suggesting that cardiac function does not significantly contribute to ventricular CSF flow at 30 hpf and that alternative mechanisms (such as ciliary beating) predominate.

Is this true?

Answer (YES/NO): NO